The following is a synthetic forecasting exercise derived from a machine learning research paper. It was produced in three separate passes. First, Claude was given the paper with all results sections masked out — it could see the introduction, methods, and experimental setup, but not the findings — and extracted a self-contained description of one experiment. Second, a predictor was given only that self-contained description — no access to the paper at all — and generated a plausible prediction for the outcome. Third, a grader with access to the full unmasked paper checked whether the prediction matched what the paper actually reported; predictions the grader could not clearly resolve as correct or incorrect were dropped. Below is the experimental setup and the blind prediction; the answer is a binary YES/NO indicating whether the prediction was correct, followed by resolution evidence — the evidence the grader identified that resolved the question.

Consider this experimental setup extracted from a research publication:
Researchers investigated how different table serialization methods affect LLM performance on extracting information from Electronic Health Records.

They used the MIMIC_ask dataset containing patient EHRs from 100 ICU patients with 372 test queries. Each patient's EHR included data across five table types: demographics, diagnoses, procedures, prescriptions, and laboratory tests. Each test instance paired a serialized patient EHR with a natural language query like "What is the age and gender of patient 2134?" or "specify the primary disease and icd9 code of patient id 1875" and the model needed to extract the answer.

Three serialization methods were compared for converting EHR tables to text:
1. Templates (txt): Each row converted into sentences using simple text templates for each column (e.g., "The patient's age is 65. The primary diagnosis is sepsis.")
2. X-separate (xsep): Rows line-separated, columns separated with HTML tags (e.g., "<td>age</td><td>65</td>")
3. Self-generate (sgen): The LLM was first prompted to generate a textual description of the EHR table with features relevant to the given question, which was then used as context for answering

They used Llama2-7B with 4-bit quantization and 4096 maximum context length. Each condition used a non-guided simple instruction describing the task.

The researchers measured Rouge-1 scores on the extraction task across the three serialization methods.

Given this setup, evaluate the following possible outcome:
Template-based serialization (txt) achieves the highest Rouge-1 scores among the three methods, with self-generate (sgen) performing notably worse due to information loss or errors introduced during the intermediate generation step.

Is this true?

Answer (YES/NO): NO